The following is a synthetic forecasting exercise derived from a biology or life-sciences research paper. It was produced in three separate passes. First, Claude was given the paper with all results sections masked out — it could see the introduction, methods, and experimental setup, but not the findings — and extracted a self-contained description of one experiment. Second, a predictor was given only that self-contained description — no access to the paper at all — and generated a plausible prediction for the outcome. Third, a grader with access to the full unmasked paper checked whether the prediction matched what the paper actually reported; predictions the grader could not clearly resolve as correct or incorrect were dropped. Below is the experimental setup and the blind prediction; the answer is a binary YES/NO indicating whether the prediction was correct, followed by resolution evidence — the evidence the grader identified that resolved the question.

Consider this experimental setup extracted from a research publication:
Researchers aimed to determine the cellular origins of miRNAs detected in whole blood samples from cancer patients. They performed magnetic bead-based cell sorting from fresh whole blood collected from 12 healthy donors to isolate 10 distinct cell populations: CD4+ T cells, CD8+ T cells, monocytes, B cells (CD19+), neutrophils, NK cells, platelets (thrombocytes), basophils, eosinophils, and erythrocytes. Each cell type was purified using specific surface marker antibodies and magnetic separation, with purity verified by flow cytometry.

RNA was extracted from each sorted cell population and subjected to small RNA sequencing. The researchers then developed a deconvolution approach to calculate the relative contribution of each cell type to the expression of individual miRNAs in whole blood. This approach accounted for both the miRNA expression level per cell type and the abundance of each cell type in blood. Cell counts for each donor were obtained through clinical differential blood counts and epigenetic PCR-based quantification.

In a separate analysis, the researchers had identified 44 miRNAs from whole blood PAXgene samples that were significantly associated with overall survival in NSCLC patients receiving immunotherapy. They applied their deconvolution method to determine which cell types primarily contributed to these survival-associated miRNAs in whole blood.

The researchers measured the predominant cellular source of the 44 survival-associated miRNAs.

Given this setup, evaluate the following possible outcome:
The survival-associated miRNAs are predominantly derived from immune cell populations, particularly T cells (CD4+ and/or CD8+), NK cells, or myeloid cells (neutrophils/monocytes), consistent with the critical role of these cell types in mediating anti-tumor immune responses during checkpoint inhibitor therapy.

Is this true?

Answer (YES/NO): YES